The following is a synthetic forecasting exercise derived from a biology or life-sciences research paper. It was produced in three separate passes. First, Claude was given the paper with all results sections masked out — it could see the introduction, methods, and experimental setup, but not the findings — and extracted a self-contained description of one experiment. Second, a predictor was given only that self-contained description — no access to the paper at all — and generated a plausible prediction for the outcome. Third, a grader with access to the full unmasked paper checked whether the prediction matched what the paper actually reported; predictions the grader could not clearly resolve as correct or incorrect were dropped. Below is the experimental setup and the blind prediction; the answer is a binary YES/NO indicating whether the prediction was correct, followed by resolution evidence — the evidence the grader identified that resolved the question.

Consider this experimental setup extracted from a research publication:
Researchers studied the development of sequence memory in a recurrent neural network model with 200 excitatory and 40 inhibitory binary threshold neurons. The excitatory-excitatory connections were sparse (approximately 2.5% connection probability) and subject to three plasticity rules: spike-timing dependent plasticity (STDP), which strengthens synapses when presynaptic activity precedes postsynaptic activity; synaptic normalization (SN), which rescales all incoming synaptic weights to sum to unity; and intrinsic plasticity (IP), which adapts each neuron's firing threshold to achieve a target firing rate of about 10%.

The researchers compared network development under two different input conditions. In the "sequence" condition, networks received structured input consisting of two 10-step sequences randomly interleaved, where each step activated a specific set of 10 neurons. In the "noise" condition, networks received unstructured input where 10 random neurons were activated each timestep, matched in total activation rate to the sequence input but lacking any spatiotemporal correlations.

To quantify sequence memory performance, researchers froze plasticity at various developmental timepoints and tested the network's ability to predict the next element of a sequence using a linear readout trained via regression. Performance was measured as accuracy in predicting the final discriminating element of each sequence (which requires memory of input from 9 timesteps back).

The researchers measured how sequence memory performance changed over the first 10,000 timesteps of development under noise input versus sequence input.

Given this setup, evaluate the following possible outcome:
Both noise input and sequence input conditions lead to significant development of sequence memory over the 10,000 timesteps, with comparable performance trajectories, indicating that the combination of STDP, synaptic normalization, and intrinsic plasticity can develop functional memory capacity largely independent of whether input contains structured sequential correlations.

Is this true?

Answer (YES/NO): NO